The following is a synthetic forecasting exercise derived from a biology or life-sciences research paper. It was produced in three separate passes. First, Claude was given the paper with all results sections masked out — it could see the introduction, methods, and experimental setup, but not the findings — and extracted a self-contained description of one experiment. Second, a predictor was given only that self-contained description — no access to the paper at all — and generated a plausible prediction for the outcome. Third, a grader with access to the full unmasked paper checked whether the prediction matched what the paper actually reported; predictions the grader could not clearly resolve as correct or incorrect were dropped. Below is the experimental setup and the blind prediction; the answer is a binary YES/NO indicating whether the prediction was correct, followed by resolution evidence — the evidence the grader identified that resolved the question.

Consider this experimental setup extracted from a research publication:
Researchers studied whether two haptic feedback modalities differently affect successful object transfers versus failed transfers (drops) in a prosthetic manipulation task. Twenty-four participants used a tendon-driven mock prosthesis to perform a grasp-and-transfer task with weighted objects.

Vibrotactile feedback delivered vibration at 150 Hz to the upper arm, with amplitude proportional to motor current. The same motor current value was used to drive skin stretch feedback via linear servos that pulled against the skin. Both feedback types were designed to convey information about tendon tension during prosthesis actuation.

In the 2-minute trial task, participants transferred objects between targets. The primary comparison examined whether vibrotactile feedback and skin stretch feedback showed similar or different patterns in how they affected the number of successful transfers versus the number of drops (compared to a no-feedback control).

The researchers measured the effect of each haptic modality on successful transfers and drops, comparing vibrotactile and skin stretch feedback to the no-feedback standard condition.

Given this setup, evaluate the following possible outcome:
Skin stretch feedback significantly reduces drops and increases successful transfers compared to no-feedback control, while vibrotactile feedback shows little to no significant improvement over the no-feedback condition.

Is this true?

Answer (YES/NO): NO